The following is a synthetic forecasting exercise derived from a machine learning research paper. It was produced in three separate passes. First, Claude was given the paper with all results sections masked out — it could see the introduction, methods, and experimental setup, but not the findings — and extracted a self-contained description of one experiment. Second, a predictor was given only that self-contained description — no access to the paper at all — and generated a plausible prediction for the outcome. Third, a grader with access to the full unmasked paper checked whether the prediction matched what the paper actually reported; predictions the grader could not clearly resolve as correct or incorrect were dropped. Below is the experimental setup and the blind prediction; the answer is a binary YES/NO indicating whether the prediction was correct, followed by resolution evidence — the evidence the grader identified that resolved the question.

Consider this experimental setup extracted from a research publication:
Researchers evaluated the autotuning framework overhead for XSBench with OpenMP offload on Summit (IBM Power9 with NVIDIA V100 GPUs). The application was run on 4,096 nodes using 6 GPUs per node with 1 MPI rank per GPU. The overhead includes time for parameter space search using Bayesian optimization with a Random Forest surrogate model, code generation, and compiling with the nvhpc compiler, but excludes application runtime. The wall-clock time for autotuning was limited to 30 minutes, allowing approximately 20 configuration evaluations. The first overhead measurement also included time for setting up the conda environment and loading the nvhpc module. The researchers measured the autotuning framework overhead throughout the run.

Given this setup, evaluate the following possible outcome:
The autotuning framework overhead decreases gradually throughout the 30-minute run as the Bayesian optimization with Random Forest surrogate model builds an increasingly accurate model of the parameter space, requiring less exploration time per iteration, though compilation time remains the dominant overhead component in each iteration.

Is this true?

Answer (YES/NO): NO